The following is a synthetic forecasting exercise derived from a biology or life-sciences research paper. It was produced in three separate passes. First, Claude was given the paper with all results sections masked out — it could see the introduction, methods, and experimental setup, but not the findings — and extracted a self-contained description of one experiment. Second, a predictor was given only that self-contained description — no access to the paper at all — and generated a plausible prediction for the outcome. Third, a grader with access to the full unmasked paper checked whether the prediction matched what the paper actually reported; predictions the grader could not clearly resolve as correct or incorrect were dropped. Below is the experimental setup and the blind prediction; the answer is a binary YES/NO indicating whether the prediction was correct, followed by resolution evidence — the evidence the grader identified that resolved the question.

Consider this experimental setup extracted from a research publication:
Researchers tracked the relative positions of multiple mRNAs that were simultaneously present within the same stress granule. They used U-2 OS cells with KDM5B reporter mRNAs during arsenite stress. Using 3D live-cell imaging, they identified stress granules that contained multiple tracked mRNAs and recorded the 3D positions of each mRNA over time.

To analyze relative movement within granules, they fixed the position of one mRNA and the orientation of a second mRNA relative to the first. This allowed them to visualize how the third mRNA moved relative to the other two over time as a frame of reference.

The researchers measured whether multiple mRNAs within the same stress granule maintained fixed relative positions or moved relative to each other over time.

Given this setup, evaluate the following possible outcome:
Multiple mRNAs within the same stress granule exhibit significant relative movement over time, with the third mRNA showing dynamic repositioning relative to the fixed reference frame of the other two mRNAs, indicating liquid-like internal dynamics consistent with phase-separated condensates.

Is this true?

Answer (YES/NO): NO